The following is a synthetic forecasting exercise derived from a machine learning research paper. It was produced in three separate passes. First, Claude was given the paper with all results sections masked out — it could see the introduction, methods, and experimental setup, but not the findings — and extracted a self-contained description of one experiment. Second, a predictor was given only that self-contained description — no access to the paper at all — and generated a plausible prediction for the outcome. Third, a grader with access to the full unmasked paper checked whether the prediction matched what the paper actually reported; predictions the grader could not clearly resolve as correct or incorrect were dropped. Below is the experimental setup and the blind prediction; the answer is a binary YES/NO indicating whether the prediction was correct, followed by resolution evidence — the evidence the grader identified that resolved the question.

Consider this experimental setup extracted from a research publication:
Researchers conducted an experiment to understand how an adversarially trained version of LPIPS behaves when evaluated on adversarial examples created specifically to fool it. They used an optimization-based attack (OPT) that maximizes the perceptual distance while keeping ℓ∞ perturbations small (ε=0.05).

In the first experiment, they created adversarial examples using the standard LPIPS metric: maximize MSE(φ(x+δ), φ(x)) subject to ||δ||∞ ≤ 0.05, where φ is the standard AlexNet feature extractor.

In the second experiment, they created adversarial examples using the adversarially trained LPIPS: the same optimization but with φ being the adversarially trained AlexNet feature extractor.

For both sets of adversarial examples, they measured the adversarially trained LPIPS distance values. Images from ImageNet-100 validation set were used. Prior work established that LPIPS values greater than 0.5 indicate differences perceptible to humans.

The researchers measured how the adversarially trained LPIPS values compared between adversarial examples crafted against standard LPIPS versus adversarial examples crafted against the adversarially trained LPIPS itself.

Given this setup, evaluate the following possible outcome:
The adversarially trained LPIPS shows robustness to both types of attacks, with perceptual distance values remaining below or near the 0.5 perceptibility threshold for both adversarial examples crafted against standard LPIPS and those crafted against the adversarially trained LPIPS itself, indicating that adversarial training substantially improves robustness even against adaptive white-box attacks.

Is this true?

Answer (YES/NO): YES